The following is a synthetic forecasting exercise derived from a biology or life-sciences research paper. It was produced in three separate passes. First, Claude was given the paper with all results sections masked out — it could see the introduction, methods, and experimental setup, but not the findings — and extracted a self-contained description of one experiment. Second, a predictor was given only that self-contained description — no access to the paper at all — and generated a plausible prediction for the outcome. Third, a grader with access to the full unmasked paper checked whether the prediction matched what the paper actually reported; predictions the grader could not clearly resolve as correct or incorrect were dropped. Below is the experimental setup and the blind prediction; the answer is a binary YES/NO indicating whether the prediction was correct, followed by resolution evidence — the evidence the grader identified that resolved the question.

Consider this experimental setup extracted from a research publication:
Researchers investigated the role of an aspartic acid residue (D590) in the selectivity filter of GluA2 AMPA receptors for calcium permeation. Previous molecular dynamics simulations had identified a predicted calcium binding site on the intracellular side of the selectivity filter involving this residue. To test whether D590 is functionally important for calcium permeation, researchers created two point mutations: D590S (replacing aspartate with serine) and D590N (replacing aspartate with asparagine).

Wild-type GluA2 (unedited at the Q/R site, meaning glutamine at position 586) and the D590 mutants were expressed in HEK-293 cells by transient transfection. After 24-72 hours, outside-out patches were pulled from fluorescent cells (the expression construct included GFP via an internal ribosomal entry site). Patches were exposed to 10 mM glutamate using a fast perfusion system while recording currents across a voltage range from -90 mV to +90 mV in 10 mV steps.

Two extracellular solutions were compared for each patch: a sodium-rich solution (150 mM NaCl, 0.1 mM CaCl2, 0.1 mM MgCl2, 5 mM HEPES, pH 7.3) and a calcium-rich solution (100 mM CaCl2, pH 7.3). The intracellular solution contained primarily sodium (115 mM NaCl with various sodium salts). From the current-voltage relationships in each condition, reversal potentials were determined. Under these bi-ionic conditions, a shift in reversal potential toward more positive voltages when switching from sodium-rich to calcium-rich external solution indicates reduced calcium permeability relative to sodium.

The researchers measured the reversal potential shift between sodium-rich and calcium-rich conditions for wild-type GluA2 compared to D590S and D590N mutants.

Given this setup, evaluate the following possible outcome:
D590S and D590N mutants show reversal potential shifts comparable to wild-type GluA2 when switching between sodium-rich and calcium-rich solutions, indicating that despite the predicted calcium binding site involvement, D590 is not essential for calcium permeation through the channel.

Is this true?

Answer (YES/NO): NO